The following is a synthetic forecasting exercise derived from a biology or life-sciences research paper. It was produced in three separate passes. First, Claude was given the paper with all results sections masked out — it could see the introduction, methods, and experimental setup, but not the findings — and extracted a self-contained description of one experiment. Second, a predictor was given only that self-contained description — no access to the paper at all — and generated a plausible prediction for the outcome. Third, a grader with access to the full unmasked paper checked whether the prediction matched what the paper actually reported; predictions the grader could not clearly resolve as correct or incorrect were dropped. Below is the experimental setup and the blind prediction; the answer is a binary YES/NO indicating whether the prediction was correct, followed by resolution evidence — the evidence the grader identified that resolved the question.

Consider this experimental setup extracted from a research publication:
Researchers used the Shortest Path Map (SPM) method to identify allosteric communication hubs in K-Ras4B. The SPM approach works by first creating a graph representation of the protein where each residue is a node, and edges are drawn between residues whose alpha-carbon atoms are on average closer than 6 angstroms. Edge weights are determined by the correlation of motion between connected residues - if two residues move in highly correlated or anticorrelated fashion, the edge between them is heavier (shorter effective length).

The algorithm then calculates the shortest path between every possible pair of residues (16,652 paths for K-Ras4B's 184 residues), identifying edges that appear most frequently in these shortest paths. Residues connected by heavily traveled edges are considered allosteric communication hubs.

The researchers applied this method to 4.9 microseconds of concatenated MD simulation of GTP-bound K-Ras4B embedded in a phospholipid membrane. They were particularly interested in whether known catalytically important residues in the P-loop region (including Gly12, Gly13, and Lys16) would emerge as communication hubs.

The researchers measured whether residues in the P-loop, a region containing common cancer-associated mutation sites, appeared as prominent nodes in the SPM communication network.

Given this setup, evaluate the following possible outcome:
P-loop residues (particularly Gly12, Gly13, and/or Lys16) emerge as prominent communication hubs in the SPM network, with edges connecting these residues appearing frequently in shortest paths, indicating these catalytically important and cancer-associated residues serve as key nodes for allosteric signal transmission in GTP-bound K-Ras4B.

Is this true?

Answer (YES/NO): NO